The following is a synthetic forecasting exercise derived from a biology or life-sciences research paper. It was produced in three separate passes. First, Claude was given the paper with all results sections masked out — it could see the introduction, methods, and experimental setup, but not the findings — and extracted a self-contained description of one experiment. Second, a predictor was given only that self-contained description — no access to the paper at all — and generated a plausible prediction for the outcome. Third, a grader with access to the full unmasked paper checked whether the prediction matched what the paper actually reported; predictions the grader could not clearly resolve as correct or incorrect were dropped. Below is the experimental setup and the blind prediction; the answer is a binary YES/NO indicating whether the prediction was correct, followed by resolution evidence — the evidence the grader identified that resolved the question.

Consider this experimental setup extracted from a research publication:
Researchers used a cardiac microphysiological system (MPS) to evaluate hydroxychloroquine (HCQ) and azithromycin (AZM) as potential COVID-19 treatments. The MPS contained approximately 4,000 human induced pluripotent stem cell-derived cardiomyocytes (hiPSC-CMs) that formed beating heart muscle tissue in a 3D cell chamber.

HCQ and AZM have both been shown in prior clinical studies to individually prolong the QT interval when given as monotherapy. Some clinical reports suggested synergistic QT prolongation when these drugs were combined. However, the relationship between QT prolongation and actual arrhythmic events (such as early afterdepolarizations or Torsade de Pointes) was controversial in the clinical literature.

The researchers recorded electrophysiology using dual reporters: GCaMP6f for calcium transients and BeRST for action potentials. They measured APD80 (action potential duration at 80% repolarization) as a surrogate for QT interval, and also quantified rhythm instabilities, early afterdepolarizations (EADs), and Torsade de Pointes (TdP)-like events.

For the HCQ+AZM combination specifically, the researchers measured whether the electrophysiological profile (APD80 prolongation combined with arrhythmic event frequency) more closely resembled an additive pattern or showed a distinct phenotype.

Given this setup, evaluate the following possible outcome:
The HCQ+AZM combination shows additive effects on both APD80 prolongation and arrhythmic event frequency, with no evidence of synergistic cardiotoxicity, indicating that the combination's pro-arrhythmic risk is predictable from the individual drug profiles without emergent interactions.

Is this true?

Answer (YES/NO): NO